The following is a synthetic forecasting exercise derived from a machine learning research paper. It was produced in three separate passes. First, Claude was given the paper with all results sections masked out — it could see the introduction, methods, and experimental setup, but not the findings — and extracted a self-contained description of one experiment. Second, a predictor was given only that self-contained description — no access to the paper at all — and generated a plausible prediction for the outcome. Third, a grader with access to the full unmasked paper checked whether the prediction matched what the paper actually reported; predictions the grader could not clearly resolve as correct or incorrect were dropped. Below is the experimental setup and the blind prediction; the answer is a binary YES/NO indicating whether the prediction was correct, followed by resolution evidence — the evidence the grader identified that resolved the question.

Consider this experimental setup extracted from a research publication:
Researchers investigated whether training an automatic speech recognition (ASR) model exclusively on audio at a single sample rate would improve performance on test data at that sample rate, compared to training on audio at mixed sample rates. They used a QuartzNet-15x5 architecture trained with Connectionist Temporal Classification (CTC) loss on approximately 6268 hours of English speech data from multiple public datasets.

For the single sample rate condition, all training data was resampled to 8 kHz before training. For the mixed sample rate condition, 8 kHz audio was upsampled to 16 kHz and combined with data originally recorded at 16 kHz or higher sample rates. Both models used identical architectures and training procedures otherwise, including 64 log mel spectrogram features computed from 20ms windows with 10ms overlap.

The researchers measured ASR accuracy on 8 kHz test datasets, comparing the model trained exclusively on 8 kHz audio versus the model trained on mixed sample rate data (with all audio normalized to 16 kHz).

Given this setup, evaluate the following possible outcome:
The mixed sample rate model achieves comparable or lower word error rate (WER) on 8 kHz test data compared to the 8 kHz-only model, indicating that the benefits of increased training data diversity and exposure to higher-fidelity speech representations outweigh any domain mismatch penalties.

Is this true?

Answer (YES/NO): YES